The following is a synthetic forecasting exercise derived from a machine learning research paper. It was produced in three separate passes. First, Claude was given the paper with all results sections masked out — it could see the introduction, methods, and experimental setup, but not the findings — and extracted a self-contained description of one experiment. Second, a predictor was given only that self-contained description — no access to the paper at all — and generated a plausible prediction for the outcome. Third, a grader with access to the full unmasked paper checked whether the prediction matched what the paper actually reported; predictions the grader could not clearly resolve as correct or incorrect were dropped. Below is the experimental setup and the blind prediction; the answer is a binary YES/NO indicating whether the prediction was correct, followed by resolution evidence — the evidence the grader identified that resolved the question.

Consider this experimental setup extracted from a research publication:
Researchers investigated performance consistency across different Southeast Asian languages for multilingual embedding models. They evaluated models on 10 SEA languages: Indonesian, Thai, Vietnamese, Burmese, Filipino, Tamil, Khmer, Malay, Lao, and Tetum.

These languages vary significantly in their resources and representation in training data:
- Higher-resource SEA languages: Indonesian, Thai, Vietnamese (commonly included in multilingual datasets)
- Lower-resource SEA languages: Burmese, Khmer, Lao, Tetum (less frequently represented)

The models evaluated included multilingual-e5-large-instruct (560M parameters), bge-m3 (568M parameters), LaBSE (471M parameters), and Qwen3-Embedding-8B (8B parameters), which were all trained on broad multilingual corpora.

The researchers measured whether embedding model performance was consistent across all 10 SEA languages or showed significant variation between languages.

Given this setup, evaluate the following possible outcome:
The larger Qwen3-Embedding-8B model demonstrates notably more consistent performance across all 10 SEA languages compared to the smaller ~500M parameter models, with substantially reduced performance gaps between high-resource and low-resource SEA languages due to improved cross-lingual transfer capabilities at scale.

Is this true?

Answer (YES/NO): NO